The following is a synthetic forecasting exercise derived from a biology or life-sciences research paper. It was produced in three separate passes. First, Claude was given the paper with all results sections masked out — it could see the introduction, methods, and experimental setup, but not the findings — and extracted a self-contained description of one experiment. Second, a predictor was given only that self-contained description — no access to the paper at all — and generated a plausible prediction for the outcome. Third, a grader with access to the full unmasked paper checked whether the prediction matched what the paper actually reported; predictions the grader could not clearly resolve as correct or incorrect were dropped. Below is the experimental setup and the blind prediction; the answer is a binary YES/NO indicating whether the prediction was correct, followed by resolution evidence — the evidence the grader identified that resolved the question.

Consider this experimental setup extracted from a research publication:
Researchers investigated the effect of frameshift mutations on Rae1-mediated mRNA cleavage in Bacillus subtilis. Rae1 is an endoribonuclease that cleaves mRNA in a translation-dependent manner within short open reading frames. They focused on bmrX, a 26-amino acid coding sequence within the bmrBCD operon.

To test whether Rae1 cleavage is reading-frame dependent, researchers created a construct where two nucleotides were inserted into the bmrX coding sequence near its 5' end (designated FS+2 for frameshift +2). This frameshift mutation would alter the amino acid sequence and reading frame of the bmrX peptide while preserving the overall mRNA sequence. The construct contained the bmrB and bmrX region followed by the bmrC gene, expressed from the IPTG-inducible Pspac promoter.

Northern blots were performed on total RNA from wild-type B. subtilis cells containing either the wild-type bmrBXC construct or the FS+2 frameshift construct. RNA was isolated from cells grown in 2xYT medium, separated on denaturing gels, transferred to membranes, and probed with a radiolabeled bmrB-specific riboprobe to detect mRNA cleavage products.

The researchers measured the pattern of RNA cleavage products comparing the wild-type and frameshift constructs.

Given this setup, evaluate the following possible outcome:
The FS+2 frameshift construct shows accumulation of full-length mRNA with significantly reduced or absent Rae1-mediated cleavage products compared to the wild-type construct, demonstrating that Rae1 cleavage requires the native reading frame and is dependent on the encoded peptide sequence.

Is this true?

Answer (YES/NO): YES